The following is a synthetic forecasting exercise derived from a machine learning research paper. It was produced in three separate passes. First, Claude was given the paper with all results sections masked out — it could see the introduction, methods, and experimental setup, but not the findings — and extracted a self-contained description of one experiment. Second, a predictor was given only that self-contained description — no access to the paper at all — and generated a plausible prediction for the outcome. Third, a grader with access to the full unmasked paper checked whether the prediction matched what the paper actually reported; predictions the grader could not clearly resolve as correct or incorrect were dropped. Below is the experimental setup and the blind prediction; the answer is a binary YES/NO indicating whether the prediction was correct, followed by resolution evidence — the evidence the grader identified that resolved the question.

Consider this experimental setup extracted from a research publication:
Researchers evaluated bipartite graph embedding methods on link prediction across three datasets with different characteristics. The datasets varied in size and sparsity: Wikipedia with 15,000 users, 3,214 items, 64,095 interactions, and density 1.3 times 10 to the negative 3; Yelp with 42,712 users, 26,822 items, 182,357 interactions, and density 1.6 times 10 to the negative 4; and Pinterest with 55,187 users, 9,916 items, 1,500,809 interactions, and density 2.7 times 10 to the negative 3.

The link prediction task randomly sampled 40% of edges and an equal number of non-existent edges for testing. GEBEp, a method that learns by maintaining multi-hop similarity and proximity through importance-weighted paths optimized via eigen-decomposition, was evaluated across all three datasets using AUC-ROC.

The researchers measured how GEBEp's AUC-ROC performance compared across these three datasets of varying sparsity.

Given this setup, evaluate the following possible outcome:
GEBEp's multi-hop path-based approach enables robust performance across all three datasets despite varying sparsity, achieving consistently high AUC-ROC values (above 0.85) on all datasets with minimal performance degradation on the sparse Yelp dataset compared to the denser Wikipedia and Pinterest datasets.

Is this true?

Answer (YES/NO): NO